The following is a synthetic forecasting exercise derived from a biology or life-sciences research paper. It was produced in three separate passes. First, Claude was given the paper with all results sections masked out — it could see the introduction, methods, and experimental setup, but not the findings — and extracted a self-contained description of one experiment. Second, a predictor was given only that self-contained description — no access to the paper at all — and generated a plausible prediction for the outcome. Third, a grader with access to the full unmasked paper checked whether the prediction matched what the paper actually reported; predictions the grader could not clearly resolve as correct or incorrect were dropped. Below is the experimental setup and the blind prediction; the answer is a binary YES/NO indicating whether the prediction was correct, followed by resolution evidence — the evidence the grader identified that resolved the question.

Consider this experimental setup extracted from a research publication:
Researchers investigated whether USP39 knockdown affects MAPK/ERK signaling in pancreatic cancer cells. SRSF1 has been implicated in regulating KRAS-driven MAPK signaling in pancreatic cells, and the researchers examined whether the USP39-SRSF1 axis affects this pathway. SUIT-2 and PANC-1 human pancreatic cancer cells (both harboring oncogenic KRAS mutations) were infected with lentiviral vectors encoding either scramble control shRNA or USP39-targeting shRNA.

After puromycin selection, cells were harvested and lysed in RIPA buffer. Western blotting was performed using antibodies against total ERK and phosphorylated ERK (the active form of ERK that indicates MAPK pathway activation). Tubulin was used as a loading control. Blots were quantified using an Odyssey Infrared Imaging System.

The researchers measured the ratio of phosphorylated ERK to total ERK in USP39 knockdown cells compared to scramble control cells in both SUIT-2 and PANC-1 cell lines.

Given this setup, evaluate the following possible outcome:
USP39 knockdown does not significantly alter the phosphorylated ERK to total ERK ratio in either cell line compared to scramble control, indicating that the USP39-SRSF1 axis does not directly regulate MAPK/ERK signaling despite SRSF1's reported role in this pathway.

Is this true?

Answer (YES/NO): NO